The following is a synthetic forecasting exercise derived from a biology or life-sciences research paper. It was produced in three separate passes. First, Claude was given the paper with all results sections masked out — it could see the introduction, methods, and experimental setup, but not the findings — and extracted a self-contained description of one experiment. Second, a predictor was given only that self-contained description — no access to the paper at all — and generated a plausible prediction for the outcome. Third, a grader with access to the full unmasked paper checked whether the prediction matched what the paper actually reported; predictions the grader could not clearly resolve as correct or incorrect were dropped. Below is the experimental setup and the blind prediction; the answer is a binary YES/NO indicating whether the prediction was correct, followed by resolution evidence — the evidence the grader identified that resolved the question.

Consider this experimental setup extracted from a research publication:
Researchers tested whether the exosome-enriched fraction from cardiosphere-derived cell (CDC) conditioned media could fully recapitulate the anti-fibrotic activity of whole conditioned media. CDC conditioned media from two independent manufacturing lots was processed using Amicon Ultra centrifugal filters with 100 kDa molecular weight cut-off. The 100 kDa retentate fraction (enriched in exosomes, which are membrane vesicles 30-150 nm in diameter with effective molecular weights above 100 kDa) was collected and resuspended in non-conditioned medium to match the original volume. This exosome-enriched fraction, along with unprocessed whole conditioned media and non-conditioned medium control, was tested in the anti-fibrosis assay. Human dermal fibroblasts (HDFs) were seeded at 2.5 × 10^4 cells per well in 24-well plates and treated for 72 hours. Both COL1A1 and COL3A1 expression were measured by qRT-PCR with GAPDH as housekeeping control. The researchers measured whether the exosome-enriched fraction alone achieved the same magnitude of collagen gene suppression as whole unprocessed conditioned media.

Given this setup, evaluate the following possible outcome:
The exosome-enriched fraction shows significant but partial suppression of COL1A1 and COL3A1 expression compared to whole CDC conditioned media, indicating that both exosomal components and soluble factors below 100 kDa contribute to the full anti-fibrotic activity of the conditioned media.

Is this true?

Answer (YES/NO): NO